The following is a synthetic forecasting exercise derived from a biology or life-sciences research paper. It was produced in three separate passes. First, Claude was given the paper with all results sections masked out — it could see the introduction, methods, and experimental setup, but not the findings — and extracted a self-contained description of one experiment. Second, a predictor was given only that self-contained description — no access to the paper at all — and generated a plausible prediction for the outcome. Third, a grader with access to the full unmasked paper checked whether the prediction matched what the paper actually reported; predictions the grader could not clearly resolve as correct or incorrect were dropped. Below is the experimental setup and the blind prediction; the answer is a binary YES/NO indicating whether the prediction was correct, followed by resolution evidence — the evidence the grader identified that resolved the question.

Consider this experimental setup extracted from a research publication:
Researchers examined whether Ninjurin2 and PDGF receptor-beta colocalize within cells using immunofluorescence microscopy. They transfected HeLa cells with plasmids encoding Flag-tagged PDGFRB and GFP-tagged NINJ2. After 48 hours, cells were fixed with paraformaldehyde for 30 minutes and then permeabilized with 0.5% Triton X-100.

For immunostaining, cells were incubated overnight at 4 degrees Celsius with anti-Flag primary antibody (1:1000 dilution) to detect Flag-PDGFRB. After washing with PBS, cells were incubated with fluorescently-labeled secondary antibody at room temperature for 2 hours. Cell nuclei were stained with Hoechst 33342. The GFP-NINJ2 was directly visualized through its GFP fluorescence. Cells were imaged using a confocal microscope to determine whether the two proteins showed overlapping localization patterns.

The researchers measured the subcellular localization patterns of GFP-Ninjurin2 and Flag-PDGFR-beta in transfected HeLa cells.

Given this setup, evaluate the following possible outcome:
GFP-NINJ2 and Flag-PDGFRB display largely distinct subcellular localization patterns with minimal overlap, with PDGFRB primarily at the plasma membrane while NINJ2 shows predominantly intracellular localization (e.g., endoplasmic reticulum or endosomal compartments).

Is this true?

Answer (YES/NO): NO